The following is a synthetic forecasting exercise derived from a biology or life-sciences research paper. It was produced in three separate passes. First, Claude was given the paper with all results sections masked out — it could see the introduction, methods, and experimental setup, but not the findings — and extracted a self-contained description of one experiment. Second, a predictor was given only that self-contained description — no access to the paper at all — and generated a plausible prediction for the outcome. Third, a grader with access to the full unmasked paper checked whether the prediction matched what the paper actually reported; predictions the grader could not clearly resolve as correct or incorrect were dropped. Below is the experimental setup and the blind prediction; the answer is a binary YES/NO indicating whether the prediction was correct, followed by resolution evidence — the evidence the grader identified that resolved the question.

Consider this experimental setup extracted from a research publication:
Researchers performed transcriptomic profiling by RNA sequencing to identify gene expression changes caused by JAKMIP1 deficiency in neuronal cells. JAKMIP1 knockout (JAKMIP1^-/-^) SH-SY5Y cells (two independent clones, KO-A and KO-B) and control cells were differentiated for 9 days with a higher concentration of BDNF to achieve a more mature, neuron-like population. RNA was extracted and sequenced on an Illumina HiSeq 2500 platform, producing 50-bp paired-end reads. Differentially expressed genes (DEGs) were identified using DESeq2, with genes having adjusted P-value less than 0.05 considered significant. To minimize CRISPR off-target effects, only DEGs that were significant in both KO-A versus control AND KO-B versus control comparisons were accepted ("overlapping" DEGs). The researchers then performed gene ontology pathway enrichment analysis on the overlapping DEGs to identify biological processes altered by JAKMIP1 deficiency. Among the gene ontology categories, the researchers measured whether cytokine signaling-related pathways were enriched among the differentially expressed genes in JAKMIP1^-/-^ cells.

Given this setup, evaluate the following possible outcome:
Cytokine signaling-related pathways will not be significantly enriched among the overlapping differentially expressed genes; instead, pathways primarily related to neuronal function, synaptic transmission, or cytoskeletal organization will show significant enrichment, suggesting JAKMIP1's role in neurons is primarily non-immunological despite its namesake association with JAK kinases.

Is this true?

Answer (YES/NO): NO